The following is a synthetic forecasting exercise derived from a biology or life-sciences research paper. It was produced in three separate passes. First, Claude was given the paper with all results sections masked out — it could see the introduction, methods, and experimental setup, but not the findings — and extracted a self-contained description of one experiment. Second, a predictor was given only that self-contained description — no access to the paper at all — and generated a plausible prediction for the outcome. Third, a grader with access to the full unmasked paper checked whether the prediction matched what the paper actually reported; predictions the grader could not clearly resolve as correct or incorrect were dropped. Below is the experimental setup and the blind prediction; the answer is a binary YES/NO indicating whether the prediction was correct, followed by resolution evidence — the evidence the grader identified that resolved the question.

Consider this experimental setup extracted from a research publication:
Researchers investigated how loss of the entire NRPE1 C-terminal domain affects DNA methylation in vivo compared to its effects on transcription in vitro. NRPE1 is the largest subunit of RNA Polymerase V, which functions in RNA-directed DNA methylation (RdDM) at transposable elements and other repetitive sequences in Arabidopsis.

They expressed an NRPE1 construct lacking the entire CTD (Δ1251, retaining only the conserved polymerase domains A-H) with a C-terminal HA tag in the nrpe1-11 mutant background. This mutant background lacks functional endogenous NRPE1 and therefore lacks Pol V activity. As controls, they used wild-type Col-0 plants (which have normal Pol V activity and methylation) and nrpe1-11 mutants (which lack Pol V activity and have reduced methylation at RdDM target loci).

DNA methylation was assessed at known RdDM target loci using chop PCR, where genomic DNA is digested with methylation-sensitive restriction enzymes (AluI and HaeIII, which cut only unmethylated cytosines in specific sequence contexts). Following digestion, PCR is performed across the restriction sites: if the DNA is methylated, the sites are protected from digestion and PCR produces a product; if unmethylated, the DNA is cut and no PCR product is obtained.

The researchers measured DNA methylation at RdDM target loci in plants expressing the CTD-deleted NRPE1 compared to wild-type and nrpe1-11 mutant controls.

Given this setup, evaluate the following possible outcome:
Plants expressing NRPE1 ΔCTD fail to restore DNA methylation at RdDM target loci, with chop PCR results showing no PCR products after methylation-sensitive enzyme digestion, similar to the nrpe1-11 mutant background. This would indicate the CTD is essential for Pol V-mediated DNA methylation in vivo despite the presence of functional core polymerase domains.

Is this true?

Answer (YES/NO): YES